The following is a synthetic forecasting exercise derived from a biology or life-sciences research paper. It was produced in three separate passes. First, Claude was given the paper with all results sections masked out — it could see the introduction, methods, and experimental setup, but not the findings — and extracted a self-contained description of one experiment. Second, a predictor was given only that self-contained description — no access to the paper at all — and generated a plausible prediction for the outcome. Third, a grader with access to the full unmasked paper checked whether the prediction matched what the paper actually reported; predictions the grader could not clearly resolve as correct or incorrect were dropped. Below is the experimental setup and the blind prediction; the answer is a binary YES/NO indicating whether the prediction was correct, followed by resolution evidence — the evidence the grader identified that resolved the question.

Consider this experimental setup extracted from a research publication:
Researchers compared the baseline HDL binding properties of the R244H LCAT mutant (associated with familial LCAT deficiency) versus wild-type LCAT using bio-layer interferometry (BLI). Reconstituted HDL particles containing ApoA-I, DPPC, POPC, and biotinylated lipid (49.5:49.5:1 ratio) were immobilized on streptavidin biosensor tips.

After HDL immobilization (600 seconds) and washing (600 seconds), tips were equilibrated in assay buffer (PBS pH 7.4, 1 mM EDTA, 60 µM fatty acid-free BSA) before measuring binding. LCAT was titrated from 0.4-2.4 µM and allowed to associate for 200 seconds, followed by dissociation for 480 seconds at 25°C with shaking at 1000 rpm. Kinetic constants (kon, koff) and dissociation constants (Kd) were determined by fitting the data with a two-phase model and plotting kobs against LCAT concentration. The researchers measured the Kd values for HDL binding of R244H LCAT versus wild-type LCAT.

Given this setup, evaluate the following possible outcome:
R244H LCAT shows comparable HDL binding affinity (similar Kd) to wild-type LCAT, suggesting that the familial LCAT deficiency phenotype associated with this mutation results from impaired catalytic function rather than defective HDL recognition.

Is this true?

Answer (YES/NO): NO